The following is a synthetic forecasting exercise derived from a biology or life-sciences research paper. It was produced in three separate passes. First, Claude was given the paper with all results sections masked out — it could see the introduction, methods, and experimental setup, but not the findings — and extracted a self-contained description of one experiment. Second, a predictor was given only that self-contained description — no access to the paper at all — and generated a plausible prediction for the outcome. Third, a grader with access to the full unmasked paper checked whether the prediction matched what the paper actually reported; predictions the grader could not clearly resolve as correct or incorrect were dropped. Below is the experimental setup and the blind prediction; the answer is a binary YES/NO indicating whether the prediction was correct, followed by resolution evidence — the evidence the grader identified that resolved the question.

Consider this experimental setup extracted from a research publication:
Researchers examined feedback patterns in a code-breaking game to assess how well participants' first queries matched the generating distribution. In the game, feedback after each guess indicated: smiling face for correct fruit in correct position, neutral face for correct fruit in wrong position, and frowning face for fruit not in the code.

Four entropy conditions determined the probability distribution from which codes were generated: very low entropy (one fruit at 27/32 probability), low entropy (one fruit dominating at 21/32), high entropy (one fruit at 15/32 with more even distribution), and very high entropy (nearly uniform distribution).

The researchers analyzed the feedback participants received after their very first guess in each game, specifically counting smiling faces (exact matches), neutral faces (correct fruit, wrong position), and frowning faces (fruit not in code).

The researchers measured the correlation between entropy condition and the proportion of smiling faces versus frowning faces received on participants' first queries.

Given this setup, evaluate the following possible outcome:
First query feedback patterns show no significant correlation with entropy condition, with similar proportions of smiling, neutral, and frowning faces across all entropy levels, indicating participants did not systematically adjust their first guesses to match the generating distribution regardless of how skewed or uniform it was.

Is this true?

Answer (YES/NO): NO